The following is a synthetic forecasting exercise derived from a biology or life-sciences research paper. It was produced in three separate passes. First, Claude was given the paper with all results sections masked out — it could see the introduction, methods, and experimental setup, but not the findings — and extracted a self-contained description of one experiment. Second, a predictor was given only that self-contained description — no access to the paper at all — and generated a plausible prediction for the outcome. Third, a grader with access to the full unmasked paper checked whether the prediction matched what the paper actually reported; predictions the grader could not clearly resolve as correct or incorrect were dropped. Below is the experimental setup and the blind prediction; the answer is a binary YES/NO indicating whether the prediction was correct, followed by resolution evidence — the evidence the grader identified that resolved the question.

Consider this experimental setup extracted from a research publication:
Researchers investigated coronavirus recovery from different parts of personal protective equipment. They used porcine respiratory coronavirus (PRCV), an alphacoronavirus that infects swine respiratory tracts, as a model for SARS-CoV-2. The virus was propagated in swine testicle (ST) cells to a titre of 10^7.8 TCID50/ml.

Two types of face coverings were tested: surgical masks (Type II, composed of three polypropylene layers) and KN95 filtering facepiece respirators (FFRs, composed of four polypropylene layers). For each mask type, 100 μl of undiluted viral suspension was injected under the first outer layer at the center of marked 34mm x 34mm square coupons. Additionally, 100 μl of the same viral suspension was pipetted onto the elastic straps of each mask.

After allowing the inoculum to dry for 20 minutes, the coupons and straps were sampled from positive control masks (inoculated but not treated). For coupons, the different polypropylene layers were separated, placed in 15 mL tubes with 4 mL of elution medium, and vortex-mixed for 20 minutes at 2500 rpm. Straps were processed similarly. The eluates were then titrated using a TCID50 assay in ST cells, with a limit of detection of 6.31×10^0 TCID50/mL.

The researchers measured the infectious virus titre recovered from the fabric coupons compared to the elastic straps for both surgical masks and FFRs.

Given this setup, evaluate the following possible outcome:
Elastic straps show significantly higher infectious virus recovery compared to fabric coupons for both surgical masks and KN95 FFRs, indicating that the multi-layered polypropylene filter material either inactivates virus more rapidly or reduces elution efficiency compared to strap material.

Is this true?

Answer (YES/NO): NO